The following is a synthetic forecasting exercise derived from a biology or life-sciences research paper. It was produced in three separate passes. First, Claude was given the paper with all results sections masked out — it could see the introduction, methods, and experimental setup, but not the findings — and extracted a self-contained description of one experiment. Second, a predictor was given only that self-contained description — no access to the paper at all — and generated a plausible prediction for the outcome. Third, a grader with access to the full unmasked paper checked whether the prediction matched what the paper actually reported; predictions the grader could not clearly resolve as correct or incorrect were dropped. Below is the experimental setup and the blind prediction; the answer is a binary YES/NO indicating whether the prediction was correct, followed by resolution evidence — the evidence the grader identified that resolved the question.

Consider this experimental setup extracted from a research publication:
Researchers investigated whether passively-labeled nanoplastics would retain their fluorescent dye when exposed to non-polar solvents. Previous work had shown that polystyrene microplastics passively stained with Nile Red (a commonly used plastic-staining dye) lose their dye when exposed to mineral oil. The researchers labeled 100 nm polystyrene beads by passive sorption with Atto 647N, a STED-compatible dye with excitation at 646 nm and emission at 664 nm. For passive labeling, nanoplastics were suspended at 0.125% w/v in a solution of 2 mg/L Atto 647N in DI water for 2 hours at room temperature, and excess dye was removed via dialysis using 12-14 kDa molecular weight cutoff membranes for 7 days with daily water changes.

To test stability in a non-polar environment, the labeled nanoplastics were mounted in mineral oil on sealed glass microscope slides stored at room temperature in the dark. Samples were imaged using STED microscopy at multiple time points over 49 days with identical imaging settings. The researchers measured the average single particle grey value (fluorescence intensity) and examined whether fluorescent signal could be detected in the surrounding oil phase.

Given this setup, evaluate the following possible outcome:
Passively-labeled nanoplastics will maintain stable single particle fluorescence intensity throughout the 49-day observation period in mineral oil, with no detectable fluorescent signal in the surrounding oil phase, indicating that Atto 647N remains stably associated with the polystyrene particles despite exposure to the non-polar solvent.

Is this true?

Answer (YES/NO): YES